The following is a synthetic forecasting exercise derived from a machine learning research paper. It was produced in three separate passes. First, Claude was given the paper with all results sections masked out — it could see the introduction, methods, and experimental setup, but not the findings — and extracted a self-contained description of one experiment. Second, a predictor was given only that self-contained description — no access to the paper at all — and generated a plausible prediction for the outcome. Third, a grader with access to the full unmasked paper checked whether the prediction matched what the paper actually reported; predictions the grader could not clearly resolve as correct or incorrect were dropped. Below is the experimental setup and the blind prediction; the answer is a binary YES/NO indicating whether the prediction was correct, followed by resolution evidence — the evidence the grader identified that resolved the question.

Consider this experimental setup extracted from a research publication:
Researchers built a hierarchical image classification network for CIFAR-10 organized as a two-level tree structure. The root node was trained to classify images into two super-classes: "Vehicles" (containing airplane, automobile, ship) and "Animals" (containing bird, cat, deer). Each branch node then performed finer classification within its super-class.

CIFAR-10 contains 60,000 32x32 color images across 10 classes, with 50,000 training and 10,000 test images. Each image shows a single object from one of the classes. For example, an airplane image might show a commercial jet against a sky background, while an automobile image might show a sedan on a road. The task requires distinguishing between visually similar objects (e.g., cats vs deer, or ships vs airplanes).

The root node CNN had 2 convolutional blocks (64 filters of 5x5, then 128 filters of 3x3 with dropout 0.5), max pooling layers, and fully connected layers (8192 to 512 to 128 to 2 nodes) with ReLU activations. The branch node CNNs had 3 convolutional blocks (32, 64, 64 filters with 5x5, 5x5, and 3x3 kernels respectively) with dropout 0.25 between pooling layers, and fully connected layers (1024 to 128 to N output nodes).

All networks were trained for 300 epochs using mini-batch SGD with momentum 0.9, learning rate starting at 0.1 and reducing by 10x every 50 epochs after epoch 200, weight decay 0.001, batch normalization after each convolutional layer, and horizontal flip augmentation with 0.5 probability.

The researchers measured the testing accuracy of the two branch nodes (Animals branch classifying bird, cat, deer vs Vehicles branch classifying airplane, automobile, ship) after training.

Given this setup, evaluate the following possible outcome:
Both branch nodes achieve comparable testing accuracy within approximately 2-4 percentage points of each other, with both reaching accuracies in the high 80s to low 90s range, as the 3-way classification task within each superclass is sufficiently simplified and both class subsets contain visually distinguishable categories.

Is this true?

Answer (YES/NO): NO